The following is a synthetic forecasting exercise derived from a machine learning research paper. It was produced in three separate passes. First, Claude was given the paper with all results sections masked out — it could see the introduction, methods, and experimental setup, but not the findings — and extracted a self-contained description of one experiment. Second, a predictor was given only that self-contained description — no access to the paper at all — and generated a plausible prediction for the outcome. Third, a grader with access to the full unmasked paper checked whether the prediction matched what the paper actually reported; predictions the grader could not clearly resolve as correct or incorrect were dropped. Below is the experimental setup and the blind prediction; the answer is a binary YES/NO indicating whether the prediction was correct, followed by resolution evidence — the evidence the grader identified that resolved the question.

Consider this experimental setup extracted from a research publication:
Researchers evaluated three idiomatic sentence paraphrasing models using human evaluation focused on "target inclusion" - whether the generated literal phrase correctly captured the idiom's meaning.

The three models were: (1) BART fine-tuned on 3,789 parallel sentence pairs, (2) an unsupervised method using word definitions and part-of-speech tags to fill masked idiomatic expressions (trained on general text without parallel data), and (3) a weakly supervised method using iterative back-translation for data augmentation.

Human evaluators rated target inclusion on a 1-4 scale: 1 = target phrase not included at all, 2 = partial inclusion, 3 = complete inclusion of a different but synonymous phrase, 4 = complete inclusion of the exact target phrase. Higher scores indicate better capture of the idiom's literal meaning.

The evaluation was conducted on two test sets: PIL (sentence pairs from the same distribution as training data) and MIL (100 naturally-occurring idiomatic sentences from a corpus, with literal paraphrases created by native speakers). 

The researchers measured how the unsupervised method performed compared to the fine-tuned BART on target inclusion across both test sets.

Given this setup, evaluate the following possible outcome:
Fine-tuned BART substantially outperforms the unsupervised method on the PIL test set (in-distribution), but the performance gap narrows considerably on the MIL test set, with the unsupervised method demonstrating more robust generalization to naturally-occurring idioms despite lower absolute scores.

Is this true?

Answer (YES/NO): NO